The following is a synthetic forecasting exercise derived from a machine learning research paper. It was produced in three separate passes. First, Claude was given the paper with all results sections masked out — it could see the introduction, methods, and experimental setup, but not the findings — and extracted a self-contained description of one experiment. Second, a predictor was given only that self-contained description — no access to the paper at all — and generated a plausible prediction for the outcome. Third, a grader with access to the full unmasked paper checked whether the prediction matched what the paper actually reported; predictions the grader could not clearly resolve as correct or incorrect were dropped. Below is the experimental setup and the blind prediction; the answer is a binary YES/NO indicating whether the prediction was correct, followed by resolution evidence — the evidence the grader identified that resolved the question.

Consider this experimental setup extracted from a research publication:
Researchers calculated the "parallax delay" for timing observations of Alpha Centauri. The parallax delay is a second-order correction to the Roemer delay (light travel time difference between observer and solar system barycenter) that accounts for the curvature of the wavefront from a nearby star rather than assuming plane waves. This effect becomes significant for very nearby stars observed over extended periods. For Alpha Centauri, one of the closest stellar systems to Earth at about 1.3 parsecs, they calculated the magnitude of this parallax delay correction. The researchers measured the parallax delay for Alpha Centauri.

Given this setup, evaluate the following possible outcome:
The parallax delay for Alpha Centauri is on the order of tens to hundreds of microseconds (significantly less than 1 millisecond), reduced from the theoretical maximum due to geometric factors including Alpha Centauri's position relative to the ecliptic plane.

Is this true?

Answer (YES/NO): NO